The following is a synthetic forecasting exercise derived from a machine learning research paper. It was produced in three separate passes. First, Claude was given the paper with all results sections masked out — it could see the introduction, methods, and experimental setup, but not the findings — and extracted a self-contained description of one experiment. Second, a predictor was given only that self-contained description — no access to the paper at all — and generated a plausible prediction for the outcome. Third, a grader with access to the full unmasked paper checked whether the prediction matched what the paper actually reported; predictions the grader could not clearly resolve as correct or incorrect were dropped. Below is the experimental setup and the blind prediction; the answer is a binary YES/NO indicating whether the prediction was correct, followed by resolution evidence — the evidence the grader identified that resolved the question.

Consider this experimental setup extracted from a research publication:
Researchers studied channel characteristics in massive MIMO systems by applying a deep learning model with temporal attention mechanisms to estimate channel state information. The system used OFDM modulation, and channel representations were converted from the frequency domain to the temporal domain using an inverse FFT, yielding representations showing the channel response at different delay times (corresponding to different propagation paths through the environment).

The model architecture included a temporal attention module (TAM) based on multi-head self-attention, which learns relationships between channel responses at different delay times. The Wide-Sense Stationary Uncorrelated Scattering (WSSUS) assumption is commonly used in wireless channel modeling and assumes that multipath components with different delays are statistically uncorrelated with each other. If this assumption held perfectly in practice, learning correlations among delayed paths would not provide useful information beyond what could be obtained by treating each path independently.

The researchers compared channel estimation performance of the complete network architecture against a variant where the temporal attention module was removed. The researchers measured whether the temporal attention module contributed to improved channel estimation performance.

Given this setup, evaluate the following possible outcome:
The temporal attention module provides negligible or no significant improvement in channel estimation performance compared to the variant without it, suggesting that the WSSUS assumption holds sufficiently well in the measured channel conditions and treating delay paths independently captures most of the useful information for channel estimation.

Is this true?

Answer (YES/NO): NO